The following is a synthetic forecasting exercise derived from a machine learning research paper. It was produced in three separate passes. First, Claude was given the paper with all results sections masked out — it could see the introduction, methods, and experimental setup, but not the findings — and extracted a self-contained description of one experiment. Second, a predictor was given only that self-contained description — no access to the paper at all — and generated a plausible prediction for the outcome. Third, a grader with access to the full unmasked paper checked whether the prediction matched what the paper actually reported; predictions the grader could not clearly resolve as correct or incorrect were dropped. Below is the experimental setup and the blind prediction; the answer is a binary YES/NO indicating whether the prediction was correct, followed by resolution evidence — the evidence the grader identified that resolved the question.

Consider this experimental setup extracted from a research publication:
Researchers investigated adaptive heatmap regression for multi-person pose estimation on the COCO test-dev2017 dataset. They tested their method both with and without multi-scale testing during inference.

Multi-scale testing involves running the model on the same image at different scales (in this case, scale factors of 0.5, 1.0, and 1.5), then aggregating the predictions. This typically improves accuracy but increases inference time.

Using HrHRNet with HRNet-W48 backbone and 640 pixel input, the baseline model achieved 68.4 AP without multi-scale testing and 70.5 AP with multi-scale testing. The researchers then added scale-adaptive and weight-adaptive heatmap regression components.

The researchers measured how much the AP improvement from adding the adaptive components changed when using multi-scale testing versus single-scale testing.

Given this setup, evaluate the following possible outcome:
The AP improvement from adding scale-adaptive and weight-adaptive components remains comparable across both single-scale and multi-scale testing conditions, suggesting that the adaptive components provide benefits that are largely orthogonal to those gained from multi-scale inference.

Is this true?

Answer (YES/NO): NO